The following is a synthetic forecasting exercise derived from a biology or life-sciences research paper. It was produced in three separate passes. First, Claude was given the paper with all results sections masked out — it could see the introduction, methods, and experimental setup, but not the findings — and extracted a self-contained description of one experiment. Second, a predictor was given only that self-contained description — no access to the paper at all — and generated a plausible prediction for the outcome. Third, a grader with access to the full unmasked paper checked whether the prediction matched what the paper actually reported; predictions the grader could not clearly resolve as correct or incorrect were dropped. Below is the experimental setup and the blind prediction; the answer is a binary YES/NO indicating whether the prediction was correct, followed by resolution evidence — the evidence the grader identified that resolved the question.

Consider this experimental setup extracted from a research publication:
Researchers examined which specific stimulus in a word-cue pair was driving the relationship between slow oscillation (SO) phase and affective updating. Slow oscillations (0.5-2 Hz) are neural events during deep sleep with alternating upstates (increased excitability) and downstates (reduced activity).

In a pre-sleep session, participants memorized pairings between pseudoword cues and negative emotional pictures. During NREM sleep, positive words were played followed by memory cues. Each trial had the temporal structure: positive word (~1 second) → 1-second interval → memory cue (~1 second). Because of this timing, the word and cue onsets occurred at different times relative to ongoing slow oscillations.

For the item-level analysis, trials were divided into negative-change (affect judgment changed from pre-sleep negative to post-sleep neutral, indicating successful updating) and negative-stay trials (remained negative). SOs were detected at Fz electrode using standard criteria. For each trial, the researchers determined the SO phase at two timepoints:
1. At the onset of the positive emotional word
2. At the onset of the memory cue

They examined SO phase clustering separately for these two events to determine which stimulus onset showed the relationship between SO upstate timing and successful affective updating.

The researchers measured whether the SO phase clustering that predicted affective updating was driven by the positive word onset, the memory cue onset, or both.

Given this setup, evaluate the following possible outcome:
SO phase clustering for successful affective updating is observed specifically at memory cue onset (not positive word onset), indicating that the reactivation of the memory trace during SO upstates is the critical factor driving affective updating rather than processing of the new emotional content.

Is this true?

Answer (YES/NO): NO